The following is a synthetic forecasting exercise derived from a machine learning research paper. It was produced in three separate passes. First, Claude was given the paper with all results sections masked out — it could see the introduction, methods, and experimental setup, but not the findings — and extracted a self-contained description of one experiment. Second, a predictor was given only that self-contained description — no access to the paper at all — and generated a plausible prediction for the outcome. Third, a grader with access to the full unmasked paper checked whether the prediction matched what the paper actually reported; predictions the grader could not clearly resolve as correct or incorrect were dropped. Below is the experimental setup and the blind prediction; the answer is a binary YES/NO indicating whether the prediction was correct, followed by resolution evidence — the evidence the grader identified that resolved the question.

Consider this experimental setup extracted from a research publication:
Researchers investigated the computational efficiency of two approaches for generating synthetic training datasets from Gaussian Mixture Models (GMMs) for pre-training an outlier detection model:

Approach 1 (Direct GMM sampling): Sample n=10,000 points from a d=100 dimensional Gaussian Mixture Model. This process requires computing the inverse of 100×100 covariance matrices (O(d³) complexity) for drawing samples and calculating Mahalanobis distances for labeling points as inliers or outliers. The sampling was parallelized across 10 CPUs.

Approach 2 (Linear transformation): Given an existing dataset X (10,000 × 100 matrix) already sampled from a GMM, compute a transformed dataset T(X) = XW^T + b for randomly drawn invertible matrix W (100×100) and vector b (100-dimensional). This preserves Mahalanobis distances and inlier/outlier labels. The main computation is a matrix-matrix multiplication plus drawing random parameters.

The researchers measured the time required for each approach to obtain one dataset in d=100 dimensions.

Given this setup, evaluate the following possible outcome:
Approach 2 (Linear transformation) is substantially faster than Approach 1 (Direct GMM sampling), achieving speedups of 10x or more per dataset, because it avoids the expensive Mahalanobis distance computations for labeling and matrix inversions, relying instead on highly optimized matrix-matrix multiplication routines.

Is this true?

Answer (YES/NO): YES